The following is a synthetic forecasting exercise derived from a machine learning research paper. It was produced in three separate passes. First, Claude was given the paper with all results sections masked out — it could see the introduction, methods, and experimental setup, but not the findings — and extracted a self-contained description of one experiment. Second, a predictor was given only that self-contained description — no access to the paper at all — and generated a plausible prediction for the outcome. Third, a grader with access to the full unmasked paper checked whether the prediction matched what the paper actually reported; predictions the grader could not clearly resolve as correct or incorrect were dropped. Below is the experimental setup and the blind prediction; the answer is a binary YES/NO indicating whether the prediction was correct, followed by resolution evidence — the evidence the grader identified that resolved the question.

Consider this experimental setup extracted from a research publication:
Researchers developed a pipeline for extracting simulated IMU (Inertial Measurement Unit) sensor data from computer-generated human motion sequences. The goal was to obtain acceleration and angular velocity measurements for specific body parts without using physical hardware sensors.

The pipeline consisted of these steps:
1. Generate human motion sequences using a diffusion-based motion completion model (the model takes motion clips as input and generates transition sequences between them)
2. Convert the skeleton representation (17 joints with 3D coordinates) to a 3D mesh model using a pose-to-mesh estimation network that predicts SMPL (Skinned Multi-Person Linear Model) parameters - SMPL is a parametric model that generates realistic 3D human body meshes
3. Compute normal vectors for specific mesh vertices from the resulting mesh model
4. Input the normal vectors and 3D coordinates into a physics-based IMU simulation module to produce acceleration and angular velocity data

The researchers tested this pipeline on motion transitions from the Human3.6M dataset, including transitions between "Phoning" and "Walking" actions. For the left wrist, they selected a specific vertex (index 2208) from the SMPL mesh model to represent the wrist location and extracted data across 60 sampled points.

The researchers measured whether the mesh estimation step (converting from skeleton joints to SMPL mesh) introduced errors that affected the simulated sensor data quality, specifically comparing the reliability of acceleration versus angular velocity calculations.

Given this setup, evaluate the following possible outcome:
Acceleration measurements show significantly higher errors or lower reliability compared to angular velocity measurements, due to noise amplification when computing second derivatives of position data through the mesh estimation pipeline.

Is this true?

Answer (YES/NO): NO